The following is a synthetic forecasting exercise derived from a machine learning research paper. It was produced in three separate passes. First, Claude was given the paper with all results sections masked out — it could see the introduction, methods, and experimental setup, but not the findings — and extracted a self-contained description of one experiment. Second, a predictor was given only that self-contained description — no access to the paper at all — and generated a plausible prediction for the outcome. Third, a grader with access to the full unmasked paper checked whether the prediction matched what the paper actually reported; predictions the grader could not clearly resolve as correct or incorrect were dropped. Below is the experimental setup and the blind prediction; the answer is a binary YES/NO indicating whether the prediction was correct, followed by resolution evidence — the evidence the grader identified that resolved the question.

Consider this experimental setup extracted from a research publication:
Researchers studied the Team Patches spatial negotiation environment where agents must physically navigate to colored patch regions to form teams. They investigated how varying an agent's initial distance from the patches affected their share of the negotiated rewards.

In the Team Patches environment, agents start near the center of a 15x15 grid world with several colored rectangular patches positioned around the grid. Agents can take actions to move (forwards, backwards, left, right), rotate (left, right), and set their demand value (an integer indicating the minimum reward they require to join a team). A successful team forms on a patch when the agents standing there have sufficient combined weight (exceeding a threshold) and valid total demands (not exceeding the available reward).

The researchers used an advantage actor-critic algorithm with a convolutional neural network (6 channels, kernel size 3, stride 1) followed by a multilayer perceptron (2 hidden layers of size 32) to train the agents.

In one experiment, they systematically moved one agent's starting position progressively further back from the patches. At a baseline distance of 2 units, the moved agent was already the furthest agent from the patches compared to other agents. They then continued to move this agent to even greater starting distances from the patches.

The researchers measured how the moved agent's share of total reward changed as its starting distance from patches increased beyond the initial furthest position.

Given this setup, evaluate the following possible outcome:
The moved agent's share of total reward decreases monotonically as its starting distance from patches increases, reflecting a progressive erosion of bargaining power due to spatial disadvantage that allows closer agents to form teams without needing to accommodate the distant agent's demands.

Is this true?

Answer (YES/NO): YES